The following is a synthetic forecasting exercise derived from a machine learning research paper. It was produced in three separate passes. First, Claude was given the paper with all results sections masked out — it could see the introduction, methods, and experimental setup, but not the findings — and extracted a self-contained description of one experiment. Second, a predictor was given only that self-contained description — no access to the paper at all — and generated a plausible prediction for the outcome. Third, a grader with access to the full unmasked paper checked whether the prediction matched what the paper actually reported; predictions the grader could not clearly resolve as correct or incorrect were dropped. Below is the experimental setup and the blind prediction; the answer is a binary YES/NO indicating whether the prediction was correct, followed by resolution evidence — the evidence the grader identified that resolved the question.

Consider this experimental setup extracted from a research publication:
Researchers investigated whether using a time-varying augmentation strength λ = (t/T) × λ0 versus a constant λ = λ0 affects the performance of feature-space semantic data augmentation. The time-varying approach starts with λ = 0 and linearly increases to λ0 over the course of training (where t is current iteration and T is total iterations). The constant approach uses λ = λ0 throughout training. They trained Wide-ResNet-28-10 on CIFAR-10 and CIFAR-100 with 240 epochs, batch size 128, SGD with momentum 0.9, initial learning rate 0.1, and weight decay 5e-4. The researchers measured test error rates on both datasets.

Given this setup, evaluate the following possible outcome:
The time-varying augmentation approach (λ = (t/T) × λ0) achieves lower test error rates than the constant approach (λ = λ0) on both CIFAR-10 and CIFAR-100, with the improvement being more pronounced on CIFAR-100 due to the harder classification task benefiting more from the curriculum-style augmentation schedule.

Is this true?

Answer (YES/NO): YES